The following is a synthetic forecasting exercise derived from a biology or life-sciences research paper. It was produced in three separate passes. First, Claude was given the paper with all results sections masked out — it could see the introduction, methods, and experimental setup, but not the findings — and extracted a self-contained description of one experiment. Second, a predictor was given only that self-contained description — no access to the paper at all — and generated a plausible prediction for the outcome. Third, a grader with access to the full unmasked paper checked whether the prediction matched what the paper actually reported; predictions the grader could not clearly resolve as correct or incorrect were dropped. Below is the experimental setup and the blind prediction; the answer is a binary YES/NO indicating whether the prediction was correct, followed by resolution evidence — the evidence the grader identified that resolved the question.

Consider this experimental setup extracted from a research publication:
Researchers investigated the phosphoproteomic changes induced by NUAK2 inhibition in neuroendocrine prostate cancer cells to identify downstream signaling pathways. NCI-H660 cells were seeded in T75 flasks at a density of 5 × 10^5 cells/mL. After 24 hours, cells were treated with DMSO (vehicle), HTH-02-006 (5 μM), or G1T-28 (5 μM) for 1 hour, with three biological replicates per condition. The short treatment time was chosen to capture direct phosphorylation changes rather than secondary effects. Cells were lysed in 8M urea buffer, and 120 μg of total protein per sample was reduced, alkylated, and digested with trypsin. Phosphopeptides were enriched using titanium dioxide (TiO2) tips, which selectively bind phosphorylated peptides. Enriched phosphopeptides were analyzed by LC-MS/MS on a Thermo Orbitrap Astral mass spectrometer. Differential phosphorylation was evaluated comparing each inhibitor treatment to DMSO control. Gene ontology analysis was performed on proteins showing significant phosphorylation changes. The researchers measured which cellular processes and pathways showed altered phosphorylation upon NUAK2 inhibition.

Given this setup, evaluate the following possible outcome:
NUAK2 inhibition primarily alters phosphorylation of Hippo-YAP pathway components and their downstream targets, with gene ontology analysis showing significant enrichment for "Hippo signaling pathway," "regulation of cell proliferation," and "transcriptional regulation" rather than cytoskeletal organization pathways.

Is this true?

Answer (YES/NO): NO